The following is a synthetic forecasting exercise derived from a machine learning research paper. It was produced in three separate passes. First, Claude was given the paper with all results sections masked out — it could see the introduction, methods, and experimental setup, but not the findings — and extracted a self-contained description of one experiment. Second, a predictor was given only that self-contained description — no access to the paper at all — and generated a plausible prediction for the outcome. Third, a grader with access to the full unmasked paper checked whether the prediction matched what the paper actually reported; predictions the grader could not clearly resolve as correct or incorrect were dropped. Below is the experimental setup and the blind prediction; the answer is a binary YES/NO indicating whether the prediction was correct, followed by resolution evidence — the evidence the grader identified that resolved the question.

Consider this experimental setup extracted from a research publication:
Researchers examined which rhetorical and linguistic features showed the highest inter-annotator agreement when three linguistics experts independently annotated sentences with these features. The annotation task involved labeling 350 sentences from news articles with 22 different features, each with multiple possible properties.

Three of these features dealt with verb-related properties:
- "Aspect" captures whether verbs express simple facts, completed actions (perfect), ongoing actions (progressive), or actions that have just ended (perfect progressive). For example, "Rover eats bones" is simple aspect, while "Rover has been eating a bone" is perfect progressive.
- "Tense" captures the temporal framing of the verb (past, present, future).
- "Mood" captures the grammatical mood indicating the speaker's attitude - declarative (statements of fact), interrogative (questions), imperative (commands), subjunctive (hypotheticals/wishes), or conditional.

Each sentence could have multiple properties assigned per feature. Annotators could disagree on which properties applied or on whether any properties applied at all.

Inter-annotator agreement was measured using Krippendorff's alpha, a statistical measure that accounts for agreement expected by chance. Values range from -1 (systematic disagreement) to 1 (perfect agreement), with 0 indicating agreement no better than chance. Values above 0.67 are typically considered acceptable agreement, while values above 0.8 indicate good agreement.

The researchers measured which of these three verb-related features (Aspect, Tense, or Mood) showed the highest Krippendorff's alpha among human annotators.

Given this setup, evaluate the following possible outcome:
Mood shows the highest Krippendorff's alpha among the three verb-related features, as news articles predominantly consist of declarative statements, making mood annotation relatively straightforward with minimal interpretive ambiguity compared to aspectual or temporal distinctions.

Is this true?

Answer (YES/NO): NO